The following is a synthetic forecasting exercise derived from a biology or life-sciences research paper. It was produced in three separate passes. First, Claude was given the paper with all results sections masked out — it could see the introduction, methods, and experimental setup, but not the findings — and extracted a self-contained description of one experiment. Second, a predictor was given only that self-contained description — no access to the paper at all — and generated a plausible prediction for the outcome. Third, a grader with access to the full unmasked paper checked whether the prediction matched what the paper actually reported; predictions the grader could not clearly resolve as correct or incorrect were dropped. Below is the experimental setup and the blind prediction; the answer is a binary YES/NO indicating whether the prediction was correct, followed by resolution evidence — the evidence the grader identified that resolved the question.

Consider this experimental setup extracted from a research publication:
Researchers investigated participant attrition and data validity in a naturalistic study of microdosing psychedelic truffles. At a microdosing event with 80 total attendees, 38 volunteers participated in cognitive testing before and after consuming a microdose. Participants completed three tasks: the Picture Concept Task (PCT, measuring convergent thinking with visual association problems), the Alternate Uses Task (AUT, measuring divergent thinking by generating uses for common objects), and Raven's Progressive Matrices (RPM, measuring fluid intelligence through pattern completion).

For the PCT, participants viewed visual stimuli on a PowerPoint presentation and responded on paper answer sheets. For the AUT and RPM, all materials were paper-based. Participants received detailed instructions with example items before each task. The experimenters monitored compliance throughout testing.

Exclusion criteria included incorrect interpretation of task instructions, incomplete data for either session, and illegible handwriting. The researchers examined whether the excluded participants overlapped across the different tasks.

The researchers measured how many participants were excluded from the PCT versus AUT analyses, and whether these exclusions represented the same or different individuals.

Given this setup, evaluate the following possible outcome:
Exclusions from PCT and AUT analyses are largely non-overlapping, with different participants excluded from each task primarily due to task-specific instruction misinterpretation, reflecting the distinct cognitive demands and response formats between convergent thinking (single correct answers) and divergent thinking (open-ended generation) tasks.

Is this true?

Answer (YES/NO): NO